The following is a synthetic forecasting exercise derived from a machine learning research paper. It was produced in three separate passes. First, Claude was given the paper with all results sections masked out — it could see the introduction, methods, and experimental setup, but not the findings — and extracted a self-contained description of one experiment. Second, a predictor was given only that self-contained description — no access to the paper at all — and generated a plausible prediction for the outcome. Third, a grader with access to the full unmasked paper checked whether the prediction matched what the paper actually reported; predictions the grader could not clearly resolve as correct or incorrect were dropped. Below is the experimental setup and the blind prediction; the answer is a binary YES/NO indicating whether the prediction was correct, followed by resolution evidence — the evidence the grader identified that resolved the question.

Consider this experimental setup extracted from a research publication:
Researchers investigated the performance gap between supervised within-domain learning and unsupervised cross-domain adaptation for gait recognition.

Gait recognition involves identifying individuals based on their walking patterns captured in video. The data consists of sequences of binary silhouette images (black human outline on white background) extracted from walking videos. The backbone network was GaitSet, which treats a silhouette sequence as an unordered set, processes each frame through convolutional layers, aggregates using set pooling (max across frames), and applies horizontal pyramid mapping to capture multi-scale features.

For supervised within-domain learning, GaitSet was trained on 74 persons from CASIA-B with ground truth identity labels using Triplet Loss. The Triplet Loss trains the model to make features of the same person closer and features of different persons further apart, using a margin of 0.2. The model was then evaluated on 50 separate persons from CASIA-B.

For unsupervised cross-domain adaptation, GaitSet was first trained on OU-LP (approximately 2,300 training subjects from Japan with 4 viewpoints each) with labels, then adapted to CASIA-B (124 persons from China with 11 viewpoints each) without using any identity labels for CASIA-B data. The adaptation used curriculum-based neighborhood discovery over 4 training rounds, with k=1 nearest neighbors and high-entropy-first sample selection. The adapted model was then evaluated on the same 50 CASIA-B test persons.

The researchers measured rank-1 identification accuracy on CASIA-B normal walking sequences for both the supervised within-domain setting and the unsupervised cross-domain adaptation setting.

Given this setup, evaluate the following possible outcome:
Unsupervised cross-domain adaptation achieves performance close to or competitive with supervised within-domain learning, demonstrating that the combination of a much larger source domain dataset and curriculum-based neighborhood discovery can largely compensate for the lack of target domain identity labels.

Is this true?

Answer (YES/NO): NO